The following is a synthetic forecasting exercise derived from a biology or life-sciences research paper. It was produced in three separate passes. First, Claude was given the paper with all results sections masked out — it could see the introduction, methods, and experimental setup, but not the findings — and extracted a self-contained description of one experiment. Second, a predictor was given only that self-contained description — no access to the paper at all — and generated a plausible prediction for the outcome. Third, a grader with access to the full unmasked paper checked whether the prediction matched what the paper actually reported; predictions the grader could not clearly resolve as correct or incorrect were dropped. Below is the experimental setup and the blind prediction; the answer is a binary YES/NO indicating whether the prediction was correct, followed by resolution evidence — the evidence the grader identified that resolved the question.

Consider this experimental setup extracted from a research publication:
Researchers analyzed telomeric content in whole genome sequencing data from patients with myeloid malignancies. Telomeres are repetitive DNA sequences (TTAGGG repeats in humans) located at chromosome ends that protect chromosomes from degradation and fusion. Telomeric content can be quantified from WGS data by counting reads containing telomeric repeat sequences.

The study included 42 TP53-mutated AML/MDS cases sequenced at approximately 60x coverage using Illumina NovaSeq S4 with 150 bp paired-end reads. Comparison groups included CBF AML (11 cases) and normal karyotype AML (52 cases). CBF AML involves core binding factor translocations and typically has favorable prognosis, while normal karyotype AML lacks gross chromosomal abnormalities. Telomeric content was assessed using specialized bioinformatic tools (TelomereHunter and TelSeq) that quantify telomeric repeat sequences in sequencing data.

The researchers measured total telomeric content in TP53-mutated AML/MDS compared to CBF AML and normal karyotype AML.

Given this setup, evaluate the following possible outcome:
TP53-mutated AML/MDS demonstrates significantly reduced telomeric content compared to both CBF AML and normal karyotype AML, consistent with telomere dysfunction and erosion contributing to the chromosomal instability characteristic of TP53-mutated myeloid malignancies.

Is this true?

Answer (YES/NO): NO